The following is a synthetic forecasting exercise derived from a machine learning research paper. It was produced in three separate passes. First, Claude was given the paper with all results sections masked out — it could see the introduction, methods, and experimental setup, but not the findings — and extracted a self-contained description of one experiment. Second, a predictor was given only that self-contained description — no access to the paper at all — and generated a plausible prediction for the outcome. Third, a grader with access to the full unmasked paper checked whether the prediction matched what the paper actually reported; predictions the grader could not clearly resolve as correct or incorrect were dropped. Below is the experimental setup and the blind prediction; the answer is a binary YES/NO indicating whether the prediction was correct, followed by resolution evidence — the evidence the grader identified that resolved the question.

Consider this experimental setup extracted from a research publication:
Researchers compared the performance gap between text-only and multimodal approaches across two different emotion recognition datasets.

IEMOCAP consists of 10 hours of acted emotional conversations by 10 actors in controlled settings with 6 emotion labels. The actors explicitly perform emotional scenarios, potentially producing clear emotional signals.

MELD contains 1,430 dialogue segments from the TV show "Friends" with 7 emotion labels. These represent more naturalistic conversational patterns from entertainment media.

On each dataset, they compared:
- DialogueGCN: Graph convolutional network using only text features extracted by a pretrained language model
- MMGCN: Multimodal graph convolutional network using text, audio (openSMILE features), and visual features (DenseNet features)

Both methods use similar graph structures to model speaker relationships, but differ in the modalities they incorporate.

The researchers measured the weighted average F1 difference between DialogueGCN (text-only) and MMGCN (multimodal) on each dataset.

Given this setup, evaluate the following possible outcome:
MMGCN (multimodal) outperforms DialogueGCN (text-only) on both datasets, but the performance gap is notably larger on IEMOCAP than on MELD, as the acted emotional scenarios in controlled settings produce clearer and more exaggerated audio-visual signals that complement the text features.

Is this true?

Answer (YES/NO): NO